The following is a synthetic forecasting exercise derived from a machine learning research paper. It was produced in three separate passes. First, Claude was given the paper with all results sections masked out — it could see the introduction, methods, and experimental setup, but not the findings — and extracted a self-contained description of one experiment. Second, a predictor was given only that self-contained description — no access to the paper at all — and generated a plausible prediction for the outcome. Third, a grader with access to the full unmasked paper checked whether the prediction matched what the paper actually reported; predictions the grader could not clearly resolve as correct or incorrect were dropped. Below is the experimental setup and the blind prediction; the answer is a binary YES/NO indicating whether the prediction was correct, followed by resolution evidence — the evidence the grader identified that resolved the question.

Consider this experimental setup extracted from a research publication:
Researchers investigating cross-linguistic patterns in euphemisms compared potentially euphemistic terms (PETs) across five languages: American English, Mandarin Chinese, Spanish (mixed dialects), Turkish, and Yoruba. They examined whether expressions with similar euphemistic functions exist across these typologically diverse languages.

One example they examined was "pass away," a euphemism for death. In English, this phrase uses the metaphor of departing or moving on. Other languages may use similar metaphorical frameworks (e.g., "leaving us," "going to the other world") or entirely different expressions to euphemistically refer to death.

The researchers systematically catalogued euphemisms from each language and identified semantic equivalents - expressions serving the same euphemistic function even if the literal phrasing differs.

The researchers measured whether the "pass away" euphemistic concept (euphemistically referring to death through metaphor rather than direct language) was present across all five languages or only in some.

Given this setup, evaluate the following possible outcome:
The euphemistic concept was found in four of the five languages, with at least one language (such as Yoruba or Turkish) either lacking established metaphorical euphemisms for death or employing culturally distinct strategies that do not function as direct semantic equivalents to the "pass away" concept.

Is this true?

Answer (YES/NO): NO